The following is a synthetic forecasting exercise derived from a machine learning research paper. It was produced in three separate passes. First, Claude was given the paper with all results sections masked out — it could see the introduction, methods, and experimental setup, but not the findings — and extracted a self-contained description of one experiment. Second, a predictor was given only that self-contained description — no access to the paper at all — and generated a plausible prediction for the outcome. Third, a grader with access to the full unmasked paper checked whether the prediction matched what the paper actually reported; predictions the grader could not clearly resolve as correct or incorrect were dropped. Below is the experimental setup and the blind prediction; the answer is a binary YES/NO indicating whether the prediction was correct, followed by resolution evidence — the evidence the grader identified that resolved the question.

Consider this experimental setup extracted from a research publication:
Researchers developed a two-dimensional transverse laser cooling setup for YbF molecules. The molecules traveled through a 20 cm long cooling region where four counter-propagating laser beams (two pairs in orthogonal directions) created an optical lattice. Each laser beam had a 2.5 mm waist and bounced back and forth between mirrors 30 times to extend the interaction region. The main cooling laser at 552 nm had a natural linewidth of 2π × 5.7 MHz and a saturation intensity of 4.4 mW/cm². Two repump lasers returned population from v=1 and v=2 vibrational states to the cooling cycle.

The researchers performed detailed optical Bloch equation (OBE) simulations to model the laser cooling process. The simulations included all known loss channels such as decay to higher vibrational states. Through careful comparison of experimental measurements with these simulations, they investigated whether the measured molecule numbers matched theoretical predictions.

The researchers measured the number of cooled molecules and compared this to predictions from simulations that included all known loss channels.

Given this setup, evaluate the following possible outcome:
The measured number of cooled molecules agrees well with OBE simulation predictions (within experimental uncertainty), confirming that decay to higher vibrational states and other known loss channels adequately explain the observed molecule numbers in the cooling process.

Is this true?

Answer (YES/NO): NO